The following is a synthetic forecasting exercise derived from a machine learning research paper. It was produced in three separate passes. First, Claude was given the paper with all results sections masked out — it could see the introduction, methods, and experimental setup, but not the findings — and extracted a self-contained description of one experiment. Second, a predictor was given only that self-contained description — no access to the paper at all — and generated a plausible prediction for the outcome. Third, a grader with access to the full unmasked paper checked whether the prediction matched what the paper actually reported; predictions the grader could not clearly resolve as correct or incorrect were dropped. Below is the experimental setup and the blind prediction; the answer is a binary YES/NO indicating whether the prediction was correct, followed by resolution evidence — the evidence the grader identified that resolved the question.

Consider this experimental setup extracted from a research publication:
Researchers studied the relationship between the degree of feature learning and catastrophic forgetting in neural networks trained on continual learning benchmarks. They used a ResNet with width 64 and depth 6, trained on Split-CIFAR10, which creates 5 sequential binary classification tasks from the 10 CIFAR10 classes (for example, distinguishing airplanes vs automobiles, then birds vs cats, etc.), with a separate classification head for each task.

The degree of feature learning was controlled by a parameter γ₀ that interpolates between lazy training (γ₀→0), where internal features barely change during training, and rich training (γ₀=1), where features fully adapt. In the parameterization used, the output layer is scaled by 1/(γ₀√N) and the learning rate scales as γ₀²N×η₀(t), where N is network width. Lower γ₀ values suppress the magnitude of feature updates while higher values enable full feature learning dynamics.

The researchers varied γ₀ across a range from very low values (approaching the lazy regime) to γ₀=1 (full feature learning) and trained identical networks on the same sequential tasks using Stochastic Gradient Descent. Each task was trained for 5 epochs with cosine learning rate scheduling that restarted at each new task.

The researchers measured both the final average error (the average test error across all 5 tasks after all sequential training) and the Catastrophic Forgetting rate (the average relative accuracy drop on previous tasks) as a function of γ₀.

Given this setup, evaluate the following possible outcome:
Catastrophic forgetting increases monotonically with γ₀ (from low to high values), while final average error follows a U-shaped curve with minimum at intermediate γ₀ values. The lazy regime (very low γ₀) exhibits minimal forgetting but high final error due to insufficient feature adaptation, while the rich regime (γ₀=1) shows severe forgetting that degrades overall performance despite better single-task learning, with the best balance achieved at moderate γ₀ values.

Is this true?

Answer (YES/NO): NO